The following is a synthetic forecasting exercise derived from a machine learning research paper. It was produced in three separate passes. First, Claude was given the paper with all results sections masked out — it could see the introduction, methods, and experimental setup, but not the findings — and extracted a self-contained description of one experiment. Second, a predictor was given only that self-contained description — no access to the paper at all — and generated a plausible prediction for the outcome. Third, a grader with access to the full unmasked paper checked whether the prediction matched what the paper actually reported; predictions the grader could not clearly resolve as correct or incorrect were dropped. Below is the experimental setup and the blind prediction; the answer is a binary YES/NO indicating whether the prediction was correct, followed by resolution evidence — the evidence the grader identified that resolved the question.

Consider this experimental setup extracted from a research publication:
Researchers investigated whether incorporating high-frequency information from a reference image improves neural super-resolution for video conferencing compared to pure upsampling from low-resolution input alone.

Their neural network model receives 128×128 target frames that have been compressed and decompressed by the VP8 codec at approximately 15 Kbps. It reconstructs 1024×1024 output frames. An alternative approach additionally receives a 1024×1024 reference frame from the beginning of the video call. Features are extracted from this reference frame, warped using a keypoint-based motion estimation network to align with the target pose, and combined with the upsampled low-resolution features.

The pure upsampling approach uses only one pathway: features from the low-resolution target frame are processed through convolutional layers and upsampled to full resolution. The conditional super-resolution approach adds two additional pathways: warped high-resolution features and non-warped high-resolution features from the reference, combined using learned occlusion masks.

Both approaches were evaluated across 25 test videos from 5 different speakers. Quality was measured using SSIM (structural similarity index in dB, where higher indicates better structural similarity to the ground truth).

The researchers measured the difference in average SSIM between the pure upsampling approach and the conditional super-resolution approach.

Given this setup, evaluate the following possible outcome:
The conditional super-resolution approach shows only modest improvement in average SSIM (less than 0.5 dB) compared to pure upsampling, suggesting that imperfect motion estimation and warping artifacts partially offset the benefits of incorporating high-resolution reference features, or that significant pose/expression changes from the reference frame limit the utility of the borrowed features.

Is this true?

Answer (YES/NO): YES